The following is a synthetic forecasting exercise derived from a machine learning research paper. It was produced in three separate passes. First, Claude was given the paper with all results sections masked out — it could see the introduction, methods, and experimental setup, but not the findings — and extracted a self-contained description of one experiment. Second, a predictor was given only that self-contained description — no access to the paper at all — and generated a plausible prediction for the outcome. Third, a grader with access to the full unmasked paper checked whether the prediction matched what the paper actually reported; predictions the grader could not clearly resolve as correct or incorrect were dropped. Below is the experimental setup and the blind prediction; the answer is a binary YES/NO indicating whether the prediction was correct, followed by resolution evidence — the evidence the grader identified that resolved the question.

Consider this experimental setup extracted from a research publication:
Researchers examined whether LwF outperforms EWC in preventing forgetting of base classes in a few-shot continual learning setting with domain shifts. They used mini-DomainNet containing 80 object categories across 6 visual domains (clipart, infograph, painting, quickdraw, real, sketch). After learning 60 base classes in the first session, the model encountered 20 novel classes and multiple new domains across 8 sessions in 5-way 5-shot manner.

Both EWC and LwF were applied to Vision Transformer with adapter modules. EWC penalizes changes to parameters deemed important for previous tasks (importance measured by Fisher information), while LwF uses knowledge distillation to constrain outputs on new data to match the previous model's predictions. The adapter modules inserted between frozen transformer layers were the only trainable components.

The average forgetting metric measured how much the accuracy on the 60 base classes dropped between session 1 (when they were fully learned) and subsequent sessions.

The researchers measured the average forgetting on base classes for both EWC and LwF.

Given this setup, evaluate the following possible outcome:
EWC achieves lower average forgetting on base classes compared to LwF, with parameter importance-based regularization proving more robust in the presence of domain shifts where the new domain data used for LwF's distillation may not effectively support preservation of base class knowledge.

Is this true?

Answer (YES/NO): YES